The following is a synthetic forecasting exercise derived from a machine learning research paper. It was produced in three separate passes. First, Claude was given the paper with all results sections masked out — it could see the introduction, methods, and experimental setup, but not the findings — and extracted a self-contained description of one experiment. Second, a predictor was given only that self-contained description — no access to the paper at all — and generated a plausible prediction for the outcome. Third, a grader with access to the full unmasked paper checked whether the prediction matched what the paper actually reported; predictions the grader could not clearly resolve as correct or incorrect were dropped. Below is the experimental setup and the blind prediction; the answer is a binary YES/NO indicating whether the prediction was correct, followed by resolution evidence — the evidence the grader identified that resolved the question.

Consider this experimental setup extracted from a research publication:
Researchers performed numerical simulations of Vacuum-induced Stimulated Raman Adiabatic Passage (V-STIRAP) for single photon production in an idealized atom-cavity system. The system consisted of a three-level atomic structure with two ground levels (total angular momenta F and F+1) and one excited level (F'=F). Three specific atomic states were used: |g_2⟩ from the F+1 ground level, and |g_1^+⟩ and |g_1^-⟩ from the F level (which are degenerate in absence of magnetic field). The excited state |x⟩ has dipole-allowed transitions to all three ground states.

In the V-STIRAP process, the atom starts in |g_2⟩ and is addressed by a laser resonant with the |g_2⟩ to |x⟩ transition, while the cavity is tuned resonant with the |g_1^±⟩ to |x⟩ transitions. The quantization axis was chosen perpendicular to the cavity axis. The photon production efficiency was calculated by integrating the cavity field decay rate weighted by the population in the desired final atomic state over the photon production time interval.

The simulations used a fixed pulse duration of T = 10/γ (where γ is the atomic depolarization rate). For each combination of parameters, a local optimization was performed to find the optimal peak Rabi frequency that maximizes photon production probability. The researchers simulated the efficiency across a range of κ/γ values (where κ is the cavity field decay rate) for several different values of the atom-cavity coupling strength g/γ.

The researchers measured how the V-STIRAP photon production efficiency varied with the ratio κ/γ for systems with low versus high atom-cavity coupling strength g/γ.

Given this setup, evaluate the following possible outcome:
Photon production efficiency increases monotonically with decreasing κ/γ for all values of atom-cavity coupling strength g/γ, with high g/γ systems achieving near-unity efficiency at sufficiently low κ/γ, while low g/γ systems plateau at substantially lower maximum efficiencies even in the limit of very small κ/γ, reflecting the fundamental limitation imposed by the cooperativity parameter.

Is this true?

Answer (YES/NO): NO